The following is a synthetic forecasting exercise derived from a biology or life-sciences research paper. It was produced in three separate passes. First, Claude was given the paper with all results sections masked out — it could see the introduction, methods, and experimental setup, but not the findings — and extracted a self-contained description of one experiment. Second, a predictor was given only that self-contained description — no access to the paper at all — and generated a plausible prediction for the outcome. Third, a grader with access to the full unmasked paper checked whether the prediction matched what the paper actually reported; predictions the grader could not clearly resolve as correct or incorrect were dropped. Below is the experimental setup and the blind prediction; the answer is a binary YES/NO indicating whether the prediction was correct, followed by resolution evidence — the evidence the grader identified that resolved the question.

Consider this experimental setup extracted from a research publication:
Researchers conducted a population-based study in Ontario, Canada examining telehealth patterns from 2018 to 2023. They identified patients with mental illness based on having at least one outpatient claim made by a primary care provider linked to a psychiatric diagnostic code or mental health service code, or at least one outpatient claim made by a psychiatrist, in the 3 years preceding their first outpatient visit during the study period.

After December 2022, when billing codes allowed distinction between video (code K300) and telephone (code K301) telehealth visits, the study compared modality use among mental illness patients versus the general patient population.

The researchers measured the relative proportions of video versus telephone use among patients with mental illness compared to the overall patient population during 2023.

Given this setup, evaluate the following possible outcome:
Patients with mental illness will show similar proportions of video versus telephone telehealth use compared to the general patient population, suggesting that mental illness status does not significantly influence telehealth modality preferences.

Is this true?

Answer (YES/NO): NO